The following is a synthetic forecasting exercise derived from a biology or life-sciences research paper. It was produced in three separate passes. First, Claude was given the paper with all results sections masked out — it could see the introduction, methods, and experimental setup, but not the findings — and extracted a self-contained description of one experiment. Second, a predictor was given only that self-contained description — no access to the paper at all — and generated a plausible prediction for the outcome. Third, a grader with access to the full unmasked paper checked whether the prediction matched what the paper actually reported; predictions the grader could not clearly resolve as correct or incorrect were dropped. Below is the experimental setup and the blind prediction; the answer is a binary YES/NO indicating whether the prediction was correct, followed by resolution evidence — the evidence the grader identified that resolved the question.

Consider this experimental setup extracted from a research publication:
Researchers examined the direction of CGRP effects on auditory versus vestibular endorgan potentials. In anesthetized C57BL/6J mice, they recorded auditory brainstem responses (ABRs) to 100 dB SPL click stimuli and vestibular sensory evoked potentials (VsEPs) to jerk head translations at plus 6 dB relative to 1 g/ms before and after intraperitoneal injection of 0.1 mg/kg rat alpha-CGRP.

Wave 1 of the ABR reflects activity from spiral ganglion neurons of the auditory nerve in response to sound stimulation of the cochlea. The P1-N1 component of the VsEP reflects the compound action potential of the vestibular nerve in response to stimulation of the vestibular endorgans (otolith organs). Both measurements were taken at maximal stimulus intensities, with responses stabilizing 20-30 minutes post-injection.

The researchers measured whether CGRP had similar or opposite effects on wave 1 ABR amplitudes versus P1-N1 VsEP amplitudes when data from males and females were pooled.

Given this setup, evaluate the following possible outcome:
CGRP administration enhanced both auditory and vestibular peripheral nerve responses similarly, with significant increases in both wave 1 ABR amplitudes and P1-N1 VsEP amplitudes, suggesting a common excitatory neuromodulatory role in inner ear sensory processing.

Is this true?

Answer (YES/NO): NO